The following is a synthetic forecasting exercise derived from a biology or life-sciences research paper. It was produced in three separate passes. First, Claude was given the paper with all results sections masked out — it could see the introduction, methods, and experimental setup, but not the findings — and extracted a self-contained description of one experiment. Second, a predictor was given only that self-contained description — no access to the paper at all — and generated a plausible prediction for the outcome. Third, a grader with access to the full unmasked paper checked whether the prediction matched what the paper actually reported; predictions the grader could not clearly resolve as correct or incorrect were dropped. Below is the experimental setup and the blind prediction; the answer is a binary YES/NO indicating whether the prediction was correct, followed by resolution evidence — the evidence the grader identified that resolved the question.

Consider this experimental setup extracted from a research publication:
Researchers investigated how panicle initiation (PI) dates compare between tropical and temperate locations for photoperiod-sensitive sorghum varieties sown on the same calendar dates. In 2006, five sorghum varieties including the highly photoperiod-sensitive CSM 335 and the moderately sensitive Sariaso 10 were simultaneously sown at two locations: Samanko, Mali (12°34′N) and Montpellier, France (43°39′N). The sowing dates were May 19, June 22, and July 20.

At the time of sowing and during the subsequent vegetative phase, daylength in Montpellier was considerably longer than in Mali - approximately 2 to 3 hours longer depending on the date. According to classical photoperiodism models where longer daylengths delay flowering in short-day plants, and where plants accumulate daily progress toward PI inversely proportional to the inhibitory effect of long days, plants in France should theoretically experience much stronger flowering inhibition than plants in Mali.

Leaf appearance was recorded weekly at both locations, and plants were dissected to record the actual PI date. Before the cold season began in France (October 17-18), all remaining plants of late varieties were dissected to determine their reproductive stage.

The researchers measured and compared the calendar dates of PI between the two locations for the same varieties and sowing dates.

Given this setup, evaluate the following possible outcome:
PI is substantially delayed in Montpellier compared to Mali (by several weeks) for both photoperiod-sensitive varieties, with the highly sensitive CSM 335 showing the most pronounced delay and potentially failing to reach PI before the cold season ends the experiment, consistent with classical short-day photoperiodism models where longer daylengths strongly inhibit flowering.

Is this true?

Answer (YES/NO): NO